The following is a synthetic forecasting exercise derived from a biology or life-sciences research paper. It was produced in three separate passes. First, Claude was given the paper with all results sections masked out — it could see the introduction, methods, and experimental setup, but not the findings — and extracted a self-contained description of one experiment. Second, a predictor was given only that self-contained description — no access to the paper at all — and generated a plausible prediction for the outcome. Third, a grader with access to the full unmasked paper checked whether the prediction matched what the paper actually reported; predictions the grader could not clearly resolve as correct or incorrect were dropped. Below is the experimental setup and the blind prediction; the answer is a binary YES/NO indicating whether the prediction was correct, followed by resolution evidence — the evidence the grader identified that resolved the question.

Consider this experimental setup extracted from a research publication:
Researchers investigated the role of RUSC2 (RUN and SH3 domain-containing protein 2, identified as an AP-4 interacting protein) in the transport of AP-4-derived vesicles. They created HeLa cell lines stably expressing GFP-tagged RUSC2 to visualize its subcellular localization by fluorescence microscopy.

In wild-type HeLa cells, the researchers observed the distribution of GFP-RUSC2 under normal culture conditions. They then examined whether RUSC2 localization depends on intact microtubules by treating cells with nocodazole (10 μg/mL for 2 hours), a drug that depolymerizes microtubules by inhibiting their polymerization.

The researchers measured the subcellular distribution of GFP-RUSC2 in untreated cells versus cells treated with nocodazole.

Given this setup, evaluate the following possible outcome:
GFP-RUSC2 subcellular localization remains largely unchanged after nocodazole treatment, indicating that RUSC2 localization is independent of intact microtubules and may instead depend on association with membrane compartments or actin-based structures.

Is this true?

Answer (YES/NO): NO